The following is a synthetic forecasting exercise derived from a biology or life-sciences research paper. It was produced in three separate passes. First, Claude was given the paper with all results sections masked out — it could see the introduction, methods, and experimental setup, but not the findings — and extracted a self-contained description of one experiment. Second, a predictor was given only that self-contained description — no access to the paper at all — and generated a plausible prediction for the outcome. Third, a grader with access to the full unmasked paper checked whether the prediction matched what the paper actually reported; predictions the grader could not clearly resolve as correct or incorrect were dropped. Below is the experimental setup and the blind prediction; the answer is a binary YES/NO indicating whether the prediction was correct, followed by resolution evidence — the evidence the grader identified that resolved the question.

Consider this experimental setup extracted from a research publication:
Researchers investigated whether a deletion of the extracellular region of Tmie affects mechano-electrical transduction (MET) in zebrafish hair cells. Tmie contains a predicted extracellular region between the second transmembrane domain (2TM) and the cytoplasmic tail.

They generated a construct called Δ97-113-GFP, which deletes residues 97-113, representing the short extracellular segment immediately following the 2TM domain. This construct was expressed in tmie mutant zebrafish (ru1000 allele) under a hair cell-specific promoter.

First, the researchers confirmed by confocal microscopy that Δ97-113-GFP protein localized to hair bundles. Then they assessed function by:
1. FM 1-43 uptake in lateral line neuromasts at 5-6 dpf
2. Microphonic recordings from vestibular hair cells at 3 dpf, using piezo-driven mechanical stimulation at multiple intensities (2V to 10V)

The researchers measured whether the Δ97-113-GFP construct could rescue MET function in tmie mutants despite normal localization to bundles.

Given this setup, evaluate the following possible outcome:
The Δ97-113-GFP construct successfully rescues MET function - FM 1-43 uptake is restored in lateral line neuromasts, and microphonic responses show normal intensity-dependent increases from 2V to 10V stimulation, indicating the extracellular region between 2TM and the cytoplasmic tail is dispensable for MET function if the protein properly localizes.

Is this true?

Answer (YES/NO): NO